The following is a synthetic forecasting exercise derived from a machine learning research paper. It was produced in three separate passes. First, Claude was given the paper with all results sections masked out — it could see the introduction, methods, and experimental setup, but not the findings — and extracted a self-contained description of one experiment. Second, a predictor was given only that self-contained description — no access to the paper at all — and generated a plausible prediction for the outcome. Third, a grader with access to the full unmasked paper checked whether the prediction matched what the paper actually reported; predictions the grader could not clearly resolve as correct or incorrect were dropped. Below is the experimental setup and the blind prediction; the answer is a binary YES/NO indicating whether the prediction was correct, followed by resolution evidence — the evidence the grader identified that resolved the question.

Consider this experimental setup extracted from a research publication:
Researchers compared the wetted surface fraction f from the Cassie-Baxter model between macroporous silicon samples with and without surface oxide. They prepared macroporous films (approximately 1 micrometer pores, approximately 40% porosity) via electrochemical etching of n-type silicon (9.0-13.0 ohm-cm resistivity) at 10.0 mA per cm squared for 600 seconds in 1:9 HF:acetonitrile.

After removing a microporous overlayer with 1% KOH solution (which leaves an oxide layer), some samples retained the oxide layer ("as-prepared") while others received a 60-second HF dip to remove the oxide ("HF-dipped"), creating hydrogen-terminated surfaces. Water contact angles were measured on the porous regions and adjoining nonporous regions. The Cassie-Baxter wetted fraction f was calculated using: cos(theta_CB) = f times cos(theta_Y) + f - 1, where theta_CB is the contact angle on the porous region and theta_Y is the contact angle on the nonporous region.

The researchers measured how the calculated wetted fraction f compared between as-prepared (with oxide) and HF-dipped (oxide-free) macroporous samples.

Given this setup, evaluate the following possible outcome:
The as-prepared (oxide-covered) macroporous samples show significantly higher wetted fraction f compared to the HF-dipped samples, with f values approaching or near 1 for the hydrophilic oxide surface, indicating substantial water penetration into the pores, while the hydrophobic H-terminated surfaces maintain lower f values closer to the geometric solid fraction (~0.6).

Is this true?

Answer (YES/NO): NO